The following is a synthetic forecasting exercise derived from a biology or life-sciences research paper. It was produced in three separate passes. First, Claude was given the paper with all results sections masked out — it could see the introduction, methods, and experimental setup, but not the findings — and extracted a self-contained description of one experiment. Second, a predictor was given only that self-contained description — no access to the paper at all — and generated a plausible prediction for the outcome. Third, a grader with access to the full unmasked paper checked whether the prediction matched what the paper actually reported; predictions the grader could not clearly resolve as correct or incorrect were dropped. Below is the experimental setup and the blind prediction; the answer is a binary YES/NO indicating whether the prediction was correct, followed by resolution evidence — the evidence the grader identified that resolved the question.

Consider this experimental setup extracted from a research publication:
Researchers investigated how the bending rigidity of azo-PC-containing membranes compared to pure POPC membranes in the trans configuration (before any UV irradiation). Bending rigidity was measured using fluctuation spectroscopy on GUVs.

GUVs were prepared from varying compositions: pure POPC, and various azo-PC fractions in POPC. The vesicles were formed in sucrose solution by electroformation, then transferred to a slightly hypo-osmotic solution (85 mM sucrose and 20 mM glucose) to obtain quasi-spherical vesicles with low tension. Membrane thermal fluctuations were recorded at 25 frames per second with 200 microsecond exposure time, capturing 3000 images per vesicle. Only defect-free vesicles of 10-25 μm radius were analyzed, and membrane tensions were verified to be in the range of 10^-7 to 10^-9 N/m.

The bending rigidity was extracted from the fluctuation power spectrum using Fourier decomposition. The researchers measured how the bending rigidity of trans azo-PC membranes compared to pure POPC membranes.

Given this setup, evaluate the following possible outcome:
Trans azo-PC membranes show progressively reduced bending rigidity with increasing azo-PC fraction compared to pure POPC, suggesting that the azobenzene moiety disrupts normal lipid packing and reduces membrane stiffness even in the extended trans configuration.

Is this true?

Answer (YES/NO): NO